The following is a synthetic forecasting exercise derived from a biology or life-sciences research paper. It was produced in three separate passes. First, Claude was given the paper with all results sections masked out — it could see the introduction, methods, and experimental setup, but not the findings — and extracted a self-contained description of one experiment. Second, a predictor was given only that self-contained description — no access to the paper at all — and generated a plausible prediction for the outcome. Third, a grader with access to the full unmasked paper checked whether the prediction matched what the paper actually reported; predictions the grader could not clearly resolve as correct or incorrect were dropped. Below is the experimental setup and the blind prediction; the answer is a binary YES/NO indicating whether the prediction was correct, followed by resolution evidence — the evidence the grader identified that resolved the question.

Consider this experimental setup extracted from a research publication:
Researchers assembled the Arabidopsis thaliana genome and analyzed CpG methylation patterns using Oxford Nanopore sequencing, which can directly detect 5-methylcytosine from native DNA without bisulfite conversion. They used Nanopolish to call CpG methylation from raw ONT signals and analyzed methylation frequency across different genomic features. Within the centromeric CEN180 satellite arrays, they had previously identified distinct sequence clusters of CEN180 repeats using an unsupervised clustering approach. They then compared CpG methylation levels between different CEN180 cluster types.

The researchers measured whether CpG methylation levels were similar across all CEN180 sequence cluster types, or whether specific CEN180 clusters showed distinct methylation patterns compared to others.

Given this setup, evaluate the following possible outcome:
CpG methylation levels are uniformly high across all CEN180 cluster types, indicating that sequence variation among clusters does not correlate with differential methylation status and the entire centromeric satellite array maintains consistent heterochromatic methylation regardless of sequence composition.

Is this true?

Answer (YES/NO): NO